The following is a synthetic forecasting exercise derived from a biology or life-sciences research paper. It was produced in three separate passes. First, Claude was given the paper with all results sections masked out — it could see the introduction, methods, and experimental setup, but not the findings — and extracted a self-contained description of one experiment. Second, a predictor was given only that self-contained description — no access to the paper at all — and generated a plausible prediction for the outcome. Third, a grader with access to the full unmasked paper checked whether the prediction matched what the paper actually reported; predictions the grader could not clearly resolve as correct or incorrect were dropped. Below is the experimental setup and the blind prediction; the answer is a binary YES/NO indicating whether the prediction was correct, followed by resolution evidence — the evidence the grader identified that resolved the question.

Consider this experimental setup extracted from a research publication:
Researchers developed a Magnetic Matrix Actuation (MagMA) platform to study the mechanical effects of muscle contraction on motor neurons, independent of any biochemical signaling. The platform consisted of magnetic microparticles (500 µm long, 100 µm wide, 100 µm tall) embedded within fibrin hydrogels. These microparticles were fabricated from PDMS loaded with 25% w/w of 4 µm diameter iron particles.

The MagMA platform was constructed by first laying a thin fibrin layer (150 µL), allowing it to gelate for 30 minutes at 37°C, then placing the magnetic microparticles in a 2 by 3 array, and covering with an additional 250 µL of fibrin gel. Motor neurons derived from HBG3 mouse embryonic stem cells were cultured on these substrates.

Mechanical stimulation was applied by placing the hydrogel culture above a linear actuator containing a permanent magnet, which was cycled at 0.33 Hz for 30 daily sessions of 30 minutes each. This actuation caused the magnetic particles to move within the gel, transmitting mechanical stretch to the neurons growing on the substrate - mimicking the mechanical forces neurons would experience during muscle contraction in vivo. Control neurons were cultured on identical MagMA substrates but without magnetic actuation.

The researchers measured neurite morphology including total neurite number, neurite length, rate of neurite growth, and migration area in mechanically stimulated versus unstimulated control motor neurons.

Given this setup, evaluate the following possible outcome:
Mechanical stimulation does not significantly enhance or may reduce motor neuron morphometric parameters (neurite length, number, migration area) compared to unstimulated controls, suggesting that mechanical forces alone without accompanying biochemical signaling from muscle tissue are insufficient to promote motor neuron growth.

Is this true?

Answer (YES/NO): NO